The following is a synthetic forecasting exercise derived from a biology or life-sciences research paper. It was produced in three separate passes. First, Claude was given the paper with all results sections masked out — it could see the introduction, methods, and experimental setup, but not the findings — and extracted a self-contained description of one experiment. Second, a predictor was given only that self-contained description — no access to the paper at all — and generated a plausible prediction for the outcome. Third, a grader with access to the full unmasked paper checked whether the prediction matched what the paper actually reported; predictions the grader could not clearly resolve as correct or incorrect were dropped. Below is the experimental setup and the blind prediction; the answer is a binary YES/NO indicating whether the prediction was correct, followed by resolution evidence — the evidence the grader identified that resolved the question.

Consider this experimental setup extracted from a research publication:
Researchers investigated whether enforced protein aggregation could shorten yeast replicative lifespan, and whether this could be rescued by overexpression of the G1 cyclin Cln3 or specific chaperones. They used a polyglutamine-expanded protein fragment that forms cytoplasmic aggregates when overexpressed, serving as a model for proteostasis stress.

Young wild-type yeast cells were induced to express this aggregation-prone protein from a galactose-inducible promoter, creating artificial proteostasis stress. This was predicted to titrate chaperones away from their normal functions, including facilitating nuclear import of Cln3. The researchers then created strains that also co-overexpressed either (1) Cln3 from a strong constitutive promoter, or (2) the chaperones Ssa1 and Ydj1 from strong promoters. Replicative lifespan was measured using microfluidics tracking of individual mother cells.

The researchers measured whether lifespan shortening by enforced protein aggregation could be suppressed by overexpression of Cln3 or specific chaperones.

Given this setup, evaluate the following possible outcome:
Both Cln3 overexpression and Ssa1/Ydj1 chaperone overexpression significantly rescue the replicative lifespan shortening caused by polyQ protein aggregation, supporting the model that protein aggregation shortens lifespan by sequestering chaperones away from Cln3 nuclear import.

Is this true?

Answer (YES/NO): YES